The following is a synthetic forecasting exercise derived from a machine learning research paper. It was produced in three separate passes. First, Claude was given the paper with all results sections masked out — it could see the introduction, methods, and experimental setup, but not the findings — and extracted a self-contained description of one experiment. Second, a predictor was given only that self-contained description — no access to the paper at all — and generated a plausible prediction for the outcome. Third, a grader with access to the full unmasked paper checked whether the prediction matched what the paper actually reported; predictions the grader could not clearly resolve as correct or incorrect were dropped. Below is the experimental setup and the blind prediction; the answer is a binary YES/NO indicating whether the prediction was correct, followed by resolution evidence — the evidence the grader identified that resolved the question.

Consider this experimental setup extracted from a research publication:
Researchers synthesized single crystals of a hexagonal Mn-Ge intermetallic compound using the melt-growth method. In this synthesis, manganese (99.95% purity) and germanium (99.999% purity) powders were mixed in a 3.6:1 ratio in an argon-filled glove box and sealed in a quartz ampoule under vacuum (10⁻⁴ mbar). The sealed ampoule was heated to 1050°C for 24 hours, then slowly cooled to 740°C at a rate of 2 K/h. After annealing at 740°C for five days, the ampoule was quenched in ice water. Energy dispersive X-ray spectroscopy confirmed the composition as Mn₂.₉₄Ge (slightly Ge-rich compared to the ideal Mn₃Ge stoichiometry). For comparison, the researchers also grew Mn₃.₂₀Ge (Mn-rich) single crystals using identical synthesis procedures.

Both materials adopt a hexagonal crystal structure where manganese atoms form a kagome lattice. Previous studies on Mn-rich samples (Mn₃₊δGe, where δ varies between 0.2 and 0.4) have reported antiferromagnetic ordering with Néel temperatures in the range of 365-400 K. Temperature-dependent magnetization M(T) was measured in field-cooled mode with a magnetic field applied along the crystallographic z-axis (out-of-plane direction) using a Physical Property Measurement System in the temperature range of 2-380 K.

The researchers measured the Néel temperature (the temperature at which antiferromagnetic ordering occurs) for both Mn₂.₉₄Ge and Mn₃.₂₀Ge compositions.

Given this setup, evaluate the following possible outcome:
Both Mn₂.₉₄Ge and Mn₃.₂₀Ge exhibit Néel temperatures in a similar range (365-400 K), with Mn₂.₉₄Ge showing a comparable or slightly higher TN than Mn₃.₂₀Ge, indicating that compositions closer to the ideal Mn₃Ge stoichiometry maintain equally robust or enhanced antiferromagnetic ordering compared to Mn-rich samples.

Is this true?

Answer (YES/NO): NO